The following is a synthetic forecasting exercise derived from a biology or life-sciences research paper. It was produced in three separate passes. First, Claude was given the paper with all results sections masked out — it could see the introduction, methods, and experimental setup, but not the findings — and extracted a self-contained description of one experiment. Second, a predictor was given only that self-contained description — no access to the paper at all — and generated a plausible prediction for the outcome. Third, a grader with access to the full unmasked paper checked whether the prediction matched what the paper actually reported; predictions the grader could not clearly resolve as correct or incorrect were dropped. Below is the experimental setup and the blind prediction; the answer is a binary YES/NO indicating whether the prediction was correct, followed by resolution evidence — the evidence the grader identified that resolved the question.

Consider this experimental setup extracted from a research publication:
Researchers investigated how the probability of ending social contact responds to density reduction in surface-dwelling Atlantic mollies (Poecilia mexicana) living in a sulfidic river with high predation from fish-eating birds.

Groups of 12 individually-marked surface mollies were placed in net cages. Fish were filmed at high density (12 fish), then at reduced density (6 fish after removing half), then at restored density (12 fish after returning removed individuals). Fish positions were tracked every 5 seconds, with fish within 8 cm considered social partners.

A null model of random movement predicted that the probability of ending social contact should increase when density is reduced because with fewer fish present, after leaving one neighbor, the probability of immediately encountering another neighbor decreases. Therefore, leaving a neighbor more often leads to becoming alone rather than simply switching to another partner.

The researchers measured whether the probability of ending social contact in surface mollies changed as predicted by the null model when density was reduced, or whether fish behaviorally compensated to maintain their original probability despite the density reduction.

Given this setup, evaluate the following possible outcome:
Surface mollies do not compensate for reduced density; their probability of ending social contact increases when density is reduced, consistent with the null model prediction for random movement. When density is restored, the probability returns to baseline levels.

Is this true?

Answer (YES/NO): NO